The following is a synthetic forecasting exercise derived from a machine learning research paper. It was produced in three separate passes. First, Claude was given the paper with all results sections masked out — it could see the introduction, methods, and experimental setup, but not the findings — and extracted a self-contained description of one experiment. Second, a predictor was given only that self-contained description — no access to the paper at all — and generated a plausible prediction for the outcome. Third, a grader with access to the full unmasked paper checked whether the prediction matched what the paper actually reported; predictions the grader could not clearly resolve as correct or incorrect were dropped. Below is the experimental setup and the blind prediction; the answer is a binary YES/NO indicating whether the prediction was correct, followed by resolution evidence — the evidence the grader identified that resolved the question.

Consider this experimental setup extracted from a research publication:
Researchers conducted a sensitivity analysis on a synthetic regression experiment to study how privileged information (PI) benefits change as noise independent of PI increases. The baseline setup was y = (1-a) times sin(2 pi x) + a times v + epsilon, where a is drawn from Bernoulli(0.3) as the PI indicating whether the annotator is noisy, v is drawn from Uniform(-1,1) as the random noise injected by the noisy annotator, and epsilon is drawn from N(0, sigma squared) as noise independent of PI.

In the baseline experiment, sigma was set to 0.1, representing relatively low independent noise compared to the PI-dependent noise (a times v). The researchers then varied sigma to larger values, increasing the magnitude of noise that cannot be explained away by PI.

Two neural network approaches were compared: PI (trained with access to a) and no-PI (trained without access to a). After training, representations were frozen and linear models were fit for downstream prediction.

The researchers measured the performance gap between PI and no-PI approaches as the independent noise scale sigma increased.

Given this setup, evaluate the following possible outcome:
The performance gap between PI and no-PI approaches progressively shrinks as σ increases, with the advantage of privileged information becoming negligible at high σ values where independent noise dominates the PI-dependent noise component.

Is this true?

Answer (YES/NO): YES